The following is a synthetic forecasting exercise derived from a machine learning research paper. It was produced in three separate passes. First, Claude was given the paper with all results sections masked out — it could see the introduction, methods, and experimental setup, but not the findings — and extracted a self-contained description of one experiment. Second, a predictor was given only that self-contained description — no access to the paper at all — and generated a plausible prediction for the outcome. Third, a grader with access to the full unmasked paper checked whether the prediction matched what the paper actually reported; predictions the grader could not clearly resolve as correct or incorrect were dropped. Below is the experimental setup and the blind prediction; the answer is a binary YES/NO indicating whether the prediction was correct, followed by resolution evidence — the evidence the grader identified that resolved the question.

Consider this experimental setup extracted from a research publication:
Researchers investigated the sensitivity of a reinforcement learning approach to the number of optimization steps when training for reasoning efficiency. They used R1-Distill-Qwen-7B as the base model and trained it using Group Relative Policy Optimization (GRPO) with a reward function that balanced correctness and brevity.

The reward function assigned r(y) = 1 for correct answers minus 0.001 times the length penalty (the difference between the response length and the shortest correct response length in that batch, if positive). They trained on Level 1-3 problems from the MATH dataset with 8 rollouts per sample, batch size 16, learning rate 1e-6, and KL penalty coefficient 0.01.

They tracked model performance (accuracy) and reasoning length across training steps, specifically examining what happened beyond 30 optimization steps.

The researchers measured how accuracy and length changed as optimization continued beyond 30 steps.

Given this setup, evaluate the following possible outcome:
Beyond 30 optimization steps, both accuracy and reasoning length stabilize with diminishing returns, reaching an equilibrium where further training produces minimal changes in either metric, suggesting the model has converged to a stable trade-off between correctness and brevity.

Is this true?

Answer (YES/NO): NO